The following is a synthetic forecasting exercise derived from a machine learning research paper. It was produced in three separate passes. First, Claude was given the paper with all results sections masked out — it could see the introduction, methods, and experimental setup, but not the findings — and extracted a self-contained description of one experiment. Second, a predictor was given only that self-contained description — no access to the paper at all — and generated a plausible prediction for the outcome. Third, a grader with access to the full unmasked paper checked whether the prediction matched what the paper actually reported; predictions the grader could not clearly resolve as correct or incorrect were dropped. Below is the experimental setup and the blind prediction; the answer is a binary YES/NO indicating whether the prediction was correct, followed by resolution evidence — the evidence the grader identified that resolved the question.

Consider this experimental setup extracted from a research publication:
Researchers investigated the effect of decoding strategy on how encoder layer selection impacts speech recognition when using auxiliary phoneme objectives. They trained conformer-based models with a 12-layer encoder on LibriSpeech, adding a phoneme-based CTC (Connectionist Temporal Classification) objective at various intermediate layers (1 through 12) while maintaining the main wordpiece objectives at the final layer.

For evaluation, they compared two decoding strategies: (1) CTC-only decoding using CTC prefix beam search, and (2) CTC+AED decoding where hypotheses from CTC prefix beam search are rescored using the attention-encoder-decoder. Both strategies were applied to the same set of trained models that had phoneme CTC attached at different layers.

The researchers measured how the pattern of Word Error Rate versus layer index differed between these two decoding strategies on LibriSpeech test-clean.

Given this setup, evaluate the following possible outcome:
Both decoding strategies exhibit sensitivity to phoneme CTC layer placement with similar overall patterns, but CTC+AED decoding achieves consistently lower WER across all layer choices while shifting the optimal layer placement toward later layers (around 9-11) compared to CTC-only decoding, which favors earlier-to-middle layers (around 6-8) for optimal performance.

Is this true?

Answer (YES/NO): NO